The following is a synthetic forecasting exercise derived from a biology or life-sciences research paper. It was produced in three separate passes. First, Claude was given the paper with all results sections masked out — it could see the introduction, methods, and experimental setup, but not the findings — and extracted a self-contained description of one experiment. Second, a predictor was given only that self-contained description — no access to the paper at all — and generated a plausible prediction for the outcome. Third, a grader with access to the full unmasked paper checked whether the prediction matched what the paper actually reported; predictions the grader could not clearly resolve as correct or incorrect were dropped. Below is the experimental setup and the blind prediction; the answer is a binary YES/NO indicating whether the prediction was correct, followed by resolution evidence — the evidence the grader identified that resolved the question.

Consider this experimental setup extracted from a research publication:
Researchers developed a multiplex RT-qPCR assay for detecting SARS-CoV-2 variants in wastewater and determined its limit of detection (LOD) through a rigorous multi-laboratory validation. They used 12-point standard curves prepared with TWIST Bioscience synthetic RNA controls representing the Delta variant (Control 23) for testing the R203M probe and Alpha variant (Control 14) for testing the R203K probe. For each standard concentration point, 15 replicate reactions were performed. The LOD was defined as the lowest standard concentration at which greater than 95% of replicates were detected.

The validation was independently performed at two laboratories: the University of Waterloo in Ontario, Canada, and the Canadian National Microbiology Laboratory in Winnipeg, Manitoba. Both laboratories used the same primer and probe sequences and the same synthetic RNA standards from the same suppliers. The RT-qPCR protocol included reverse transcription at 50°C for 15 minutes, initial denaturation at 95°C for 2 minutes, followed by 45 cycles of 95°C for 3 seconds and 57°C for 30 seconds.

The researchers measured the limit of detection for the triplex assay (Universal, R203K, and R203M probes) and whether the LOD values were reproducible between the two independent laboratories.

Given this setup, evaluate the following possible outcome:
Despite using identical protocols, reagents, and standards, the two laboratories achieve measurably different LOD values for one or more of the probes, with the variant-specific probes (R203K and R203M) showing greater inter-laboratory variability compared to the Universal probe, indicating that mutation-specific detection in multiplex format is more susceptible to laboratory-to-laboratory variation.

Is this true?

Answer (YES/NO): NO